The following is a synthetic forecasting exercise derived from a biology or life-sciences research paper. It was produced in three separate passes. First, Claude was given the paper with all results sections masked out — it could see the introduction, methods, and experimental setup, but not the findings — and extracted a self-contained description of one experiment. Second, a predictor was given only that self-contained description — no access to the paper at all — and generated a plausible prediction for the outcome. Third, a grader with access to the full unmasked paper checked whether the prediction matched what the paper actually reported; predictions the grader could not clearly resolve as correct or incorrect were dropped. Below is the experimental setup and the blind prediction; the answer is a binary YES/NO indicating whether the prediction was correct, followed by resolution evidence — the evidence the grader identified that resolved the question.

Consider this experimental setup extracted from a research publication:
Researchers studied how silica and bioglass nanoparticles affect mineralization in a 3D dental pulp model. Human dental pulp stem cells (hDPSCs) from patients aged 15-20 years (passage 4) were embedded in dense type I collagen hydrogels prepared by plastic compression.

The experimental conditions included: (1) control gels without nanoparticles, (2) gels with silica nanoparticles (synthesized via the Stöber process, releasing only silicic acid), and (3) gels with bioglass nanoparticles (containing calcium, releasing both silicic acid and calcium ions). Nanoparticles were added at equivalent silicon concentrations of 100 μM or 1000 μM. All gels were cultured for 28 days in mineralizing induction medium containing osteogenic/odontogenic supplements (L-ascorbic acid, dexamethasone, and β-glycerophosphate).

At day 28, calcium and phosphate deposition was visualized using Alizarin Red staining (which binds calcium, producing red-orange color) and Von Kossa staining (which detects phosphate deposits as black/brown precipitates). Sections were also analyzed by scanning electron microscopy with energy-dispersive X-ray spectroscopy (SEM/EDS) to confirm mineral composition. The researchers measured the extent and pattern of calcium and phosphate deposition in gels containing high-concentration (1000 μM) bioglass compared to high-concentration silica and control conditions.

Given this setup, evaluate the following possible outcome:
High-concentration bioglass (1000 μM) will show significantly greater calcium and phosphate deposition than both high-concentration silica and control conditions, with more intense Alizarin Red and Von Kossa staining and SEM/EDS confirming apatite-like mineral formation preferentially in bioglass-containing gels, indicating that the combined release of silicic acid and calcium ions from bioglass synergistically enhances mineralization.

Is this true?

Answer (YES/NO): NO